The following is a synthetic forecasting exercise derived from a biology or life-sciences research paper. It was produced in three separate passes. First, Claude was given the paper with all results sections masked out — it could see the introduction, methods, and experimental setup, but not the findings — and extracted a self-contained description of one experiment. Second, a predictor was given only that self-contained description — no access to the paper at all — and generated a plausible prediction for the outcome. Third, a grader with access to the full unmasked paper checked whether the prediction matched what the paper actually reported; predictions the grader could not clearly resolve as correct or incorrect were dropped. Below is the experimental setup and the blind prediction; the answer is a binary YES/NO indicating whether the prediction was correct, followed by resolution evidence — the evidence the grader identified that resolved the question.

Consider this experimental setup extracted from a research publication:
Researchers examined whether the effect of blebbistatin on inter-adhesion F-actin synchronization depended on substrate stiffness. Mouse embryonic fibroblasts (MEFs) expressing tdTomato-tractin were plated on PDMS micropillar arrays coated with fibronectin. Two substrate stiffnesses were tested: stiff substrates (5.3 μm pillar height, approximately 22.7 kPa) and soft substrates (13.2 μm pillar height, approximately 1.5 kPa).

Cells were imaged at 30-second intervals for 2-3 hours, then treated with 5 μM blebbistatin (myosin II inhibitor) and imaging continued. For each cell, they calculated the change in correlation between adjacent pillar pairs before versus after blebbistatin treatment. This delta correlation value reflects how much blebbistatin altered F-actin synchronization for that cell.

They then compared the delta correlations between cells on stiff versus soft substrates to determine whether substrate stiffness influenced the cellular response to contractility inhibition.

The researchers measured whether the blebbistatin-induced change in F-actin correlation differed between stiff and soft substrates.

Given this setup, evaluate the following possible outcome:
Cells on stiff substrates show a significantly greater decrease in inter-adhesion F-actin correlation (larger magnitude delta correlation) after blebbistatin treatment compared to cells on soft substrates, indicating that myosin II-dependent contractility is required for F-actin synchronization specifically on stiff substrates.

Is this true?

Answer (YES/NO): NO